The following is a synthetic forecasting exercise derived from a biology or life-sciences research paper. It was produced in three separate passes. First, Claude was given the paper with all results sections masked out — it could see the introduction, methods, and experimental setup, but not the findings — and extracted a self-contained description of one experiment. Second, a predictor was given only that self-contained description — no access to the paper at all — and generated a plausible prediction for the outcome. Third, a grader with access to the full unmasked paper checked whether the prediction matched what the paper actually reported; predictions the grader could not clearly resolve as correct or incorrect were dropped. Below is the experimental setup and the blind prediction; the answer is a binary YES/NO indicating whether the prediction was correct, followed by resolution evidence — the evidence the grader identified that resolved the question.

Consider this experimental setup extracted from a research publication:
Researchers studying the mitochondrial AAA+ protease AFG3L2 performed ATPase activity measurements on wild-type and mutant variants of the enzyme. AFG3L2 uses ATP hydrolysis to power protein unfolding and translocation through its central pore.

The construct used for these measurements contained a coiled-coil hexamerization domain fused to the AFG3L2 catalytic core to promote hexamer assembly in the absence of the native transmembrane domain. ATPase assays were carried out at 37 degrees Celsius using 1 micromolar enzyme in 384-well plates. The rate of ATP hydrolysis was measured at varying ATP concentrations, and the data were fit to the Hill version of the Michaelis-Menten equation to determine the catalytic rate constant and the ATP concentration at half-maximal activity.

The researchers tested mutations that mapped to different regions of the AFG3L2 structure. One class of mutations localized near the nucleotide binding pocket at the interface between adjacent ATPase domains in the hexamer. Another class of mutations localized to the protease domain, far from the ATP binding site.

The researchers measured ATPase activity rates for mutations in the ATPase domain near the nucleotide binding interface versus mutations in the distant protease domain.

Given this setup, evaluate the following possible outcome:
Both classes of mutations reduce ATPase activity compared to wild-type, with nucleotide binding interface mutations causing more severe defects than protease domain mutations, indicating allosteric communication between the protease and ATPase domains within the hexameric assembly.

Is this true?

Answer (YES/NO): YES